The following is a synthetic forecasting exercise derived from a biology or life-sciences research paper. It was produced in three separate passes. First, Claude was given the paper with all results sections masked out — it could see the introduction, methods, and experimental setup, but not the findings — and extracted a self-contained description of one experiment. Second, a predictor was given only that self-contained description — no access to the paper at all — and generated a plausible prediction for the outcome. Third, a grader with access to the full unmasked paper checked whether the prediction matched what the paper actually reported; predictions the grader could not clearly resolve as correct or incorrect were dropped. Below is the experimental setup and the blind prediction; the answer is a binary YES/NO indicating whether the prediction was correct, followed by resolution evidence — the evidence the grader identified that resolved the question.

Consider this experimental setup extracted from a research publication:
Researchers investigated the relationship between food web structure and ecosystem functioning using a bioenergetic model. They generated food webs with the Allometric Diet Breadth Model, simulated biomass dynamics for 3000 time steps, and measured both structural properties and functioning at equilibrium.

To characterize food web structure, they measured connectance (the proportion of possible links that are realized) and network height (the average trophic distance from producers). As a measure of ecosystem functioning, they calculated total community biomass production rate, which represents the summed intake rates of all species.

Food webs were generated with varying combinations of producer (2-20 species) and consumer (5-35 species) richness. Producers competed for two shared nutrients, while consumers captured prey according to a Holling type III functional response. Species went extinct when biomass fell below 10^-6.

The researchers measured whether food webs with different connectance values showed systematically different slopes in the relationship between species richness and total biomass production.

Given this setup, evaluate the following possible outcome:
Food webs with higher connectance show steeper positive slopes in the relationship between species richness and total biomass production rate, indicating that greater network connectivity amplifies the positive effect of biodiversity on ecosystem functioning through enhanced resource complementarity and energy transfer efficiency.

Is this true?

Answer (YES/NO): NO